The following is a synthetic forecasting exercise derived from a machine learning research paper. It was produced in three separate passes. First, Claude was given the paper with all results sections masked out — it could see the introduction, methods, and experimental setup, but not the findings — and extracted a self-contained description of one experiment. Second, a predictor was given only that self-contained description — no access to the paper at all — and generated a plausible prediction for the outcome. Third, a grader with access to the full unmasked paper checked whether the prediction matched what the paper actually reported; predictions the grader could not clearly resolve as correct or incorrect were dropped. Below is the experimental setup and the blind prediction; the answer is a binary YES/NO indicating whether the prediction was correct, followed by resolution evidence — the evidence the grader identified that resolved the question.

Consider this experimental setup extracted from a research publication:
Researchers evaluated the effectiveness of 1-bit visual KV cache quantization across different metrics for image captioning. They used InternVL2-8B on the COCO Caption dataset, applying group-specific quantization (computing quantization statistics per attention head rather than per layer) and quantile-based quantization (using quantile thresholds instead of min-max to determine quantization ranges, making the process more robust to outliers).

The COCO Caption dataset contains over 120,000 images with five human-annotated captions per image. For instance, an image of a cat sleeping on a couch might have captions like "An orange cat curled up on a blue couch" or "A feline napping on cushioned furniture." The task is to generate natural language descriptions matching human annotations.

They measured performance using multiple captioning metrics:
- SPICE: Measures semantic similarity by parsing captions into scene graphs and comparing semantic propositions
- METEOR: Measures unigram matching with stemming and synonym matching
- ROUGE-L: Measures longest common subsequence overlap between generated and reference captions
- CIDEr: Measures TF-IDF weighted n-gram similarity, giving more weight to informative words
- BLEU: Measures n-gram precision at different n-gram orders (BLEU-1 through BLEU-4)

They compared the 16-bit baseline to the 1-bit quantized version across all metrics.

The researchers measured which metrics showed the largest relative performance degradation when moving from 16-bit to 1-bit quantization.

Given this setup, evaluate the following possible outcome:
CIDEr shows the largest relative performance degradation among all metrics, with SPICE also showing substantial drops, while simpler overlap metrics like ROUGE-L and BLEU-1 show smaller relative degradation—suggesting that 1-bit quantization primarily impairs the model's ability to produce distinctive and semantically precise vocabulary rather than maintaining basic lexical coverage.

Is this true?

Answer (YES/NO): NO